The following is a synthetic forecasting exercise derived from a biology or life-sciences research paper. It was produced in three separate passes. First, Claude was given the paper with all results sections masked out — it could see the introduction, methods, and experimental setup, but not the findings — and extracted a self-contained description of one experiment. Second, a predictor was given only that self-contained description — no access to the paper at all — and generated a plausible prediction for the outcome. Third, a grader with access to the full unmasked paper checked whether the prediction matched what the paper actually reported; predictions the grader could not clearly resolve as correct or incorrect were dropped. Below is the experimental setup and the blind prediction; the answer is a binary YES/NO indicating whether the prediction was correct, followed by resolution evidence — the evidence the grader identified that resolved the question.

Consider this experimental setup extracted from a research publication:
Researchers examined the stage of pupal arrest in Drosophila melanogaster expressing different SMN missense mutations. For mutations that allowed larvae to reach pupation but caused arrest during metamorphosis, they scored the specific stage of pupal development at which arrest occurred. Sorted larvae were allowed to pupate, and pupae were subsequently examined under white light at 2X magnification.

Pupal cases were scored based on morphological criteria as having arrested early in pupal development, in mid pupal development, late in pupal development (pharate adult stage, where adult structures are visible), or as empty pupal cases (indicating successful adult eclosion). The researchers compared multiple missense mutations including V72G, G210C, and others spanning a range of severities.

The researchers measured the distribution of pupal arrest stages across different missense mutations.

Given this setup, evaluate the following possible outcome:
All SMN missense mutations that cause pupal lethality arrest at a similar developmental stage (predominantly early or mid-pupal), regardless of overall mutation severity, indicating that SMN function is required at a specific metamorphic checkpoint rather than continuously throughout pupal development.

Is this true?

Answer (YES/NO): NO